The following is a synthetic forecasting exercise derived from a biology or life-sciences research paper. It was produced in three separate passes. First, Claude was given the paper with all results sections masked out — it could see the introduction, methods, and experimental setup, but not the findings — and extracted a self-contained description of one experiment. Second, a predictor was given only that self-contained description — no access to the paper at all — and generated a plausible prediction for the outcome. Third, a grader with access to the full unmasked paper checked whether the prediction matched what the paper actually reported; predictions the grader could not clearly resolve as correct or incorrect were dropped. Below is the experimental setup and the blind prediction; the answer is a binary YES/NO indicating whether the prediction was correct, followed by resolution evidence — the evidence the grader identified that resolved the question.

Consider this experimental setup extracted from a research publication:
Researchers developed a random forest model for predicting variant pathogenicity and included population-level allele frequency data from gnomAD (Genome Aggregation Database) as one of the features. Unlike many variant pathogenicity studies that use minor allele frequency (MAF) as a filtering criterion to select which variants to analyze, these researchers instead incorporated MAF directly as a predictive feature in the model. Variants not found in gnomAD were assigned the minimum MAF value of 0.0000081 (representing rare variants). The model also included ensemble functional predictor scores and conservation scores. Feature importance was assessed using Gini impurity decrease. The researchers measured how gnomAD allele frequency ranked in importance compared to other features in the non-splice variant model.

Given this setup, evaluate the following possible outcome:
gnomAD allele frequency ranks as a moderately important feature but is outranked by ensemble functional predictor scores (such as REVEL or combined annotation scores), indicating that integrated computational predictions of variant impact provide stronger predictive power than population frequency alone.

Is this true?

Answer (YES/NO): NO